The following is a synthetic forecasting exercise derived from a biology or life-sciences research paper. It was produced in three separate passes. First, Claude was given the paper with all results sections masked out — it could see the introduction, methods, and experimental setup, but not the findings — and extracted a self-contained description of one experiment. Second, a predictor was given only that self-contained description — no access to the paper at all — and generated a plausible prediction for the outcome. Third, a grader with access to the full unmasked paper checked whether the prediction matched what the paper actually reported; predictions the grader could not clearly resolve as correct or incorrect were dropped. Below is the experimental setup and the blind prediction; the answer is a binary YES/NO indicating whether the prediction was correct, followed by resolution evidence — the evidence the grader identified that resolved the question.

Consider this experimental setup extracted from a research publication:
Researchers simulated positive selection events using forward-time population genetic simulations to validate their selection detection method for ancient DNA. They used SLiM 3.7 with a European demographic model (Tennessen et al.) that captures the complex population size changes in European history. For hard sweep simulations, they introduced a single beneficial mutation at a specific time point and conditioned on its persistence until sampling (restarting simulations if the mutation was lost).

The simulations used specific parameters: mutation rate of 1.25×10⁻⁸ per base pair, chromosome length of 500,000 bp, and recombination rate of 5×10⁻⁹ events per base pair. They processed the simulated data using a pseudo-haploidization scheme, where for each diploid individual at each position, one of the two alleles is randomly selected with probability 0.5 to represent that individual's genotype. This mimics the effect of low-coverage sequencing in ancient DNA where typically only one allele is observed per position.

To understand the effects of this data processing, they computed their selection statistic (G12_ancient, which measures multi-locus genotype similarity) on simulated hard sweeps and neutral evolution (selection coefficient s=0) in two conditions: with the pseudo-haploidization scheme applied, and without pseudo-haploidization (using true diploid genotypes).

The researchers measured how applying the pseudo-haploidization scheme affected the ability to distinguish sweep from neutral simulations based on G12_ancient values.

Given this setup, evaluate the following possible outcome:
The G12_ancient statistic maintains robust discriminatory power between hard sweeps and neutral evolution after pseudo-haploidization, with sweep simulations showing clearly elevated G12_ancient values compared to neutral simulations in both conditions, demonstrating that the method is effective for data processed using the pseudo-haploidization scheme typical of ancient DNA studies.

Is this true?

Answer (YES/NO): YES